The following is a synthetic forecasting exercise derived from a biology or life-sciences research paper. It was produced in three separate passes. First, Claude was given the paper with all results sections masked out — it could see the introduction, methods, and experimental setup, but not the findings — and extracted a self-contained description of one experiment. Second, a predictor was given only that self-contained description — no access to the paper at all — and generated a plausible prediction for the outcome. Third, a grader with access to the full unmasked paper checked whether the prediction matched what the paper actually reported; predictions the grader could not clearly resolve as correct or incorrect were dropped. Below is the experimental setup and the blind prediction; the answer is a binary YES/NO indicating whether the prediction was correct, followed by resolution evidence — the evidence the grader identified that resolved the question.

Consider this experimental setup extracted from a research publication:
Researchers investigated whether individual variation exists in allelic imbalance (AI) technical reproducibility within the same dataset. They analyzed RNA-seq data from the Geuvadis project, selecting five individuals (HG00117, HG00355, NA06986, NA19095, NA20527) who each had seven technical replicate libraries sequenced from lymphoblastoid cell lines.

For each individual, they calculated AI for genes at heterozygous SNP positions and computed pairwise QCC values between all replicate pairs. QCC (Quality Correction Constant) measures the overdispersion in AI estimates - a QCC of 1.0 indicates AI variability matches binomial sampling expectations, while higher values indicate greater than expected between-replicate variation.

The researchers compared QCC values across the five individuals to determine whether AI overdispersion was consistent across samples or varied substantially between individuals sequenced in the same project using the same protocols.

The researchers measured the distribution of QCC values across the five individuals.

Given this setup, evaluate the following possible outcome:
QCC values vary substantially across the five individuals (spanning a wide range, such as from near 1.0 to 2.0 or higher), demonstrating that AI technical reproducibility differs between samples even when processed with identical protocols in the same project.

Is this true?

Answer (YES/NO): NO